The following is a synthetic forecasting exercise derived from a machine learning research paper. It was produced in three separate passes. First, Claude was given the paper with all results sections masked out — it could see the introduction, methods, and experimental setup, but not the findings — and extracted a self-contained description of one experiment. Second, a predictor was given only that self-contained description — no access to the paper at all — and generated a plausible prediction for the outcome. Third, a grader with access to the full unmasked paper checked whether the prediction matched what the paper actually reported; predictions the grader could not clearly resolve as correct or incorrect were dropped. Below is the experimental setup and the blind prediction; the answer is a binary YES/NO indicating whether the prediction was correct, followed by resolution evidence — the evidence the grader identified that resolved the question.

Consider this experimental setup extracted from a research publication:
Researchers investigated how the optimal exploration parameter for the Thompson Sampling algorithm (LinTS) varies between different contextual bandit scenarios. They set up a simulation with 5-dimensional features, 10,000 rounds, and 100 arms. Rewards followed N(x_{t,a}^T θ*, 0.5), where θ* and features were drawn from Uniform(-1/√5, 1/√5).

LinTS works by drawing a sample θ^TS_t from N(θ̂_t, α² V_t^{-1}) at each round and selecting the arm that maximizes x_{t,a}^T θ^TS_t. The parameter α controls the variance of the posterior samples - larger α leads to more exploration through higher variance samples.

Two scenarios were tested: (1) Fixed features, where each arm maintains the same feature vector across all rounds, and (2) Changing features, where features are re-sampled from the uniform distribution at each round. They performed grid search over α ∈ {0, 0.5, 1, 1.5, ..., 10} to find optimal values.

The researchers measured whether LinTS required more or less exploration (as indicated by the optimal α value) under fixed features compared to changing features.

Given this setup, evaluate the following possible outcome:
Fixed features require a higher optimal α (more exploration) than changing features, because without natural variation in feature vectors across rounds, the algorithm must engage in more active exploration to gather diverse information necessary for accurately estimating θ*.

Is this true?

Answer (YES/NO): NO